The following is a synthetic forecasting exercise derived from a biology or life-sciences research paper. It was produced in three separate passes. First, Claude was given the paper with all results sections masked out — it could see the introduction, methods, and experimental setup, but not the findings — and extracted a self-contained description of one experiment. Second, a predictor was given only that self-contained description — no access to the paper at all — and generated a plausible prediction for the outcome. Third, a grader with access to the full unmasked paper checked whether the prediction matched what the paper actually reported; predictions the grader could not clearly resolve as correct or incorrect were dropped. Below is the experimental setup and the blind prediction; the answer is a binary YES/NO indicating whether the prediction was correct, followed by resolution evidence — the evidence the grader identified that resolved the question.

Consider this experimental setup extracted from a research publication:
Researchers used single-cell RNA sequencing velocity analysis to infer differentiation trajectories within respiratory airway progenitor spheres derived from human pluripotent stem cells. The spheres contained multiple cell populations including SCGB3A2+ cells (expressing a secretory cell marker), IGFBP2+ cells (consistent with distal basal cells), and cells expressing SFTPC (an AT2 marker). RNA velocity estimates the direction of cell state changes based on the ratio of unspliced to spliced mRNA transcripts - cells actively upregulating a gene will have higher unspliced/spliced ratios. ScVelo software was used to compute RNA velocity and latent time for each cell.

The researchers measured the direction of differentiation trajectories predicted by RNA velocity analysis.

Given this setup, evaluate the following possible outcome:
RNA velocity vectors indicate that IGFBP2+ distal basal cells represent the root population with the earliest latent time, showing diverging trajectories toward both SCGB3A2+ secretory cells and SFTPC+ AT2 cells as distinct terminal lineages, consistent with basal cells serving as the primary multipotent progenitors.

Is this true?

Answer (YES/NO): NO